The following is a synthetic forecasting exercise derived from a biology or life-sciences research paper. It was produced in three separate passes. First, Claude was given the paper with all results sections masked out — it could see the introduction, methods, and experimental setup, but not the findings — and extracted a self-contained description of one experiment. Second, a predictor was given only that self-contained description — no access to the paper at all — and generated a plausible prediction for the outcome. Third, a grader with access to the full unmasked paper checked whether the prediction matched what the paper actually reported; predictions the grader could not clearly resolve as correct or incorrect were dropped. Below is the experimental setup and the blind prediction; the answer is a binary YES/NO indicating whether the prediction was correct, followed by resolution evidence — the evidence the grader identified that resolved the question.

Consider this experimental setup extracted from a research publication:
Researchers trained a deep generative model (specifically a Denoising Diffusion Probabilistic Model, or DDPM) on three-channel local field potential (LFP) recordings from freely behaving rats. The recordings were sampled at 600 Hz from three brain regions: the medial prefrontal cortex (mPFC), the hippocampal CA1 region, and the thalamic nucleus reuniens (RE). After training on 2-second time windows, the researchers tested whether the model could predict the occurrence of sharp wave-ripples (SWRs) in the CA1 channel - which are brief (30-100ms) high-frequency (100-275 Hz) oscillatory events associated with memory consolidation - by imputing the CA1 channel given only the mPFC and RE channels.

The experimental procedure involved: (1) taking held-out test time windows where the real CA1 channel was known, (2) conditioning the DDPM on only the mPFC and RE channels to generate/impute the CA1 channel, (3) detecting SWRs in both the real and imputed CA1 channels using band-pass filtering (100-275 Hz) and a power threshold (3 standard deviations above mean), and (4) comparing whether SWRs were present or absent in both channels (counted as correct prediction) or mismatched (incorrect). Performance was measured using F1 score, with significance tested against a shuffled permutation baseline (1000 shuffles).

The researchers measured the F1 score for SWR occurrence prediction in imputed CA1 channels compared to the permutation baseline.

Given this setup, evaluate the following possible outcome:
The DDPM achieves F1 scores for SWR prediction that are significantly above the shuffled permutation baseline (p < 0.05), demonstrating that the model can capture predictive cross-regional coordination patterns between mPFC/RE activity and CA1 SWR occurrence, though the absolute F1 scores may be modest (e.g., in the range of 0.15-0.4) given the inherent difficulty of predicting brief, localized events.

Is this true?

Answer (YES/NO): NO